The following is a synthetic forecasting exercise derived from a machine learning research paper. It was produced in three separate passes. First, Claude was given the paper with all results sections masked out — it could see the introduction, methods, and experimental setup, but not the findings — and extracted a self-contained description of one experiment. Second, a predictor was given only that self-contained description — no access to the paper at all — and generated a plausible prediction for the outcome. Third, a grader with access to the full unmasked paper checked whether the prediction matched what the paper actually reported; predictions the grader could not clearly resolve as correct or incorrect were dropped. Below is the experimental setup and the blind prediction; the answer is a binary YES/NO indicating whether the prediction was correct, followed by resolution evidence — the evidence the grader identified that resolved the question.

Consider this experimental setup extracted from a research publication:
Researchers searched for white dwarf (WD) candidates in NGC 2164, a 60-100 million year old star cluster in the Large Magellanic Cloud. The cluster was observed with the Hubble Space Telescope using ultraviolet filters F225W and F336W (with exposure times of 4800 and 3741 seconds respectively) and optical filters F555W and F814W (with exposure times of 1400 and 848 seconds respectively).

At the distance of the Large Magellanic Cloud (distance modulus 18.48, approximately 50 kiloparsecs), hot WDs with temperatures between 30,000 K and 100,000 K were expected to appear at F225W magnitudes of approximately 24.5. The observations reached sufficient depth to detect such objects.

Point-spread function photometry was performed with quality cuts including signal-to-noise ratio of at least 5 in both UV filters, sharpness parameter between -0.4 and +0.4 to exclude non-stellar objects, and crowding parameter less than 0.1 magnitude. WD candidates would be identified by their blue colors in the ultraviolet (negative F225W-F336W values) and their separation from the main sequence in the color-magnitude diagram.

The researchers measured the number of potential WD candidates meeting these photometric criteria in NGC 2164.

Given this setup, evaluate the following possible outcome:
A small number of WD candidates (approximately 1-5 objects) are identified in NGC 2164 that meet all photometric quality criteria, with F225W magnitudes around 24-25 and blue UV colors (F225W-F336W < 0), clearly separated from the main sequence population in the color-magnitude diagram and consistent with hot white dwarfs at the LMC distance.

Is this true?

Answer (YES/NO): YES